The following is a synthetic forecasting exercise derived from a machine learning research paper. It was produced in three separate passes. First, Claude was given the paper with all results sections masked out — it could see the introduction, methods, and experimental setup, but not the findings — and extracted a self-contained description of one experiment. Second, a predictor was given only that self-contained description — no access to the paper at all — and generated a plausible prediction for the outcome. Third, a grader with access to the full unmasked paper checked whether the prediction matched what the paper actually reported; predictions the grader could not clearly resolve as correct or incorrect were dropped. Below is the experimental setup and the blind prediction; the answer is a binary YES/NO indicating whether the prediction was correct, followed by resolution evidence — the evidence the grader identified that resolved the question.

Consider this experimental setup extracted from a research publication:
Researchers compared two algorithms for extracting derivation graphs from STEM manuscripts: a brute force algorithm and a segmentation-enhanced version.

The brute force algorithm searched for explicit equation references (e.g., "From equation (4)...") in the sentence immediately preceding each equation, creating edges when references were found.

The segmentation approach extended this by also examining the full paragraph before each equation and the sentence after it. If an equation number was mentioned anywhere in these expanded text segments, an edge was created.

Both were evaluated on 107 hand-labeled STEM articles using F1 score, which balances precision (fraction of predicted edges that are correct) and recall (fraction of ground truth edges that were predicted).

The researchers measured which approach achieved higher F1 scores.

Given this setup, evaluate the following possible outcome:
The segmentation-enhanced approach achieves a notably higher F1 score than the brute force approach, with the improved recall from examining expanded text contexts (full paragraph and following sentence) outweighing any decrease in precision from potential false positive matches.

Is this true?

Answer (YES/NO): NO